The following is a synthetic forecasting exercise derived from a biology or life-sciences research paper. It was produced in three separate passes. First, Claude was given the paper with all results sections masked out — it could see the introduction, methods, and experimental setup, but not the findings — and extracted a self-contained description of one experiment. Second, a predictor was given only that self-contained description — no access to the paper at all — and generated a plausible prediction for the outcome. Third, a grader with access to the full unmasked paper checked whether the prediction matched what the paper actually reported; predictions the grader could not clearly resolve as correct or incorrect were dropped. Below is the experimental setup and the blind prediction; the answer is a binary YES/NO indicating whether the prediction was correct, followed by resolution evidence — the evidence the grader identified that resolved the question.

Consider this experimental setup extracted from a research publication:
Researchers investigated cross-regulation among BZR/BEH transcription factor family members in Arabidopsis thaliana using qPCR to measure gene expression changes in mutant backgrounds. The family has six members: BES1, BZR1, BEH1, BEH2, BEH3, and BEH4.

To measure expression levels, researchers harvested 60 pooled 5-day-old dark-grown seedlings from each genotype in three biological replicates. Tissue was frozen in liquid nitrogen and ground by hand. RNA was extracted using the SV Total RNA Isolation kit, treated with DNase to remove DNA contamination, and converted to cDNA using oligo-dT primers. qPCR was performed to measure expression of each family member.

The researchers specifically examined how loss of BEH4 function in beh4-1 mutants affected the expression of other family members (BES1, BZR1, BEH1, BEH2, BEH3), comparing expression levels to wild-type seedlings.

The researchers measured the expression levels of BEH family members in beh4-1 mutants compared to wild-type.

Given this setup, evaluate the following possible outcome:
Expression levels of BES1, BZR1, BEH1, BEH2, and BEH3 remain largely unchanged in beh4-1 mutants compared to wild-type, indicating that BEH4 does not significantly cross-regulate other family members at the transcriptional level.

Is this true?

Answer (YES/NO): NO